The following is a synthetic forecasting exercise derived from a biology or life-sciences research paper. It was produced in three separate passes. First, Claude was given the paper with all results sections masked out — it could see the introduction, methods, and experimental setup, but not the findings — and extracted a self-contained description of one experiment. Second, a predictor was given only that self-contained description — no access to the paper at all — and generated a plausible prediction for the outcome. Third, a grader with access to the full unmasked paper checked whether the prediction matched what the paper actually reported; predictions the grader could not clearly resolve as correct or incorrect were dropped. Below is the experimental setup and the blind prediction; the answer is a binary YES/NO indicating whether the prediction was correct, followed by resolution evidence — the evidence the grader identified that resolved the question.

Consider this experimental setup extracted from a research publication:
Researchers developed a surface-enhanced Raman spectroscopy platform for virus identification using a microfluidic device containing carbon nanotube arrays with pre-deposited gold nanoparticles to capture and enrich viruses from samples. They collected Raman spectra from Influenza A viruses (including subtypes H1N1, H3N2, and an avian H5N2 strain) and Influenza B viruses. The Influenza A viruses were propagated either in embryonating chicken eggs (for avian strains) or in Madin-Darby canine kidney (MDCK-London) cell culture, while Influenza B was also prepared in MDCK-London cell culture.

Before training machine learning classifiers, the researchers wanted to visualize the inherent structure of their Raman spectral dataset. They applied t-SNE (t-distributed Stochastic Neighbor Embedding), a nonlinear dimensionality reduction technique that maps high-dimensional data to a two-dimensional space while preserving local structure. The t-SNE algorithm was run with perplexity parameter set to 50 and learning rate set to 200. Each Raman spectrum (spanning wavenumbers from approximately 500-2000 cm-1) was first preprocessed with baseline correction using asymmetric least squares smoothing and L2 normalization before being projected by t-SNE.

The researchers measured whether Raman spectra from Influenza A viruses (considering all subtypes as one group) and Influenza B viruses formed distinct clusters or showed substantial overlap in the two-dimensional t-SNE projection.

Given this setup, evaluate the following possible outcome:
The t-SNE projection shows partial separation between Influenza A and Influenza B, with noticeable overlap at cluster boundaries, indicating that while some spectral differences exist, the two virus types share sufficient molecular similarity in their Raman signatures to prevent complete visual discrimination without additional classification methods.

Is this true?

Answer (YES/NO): NO